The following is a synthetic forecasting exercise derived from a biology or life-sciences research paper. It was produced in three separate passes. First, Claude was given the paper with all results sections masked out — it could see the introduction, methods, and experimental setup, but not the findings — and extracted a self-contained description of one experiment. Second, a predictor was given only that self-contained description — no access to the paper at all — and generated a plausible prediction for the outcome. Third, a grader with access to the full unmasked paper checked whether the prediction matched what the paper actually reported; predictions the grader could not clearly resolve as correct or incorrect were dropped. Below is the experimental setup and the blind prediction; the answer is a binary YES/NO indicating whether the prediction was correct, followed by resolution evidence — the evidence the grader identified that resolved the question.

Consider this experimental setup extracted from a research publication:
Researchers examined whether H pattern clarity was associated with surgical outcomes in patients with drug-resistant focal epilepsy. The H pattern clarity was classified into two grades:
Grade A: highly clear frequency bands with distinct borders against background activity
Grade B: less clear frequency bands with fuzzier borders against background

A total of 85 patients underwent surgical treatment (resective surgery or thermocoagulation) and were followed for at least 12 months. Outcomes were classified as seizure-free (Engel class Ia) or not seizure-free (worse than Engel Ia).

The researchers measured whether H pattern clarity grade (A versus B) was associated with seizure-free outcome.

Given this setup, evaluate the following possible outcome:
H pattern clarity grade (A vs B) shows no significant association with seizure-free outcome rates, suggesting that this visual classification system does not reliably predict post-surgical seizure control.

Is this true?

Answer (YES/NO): YES